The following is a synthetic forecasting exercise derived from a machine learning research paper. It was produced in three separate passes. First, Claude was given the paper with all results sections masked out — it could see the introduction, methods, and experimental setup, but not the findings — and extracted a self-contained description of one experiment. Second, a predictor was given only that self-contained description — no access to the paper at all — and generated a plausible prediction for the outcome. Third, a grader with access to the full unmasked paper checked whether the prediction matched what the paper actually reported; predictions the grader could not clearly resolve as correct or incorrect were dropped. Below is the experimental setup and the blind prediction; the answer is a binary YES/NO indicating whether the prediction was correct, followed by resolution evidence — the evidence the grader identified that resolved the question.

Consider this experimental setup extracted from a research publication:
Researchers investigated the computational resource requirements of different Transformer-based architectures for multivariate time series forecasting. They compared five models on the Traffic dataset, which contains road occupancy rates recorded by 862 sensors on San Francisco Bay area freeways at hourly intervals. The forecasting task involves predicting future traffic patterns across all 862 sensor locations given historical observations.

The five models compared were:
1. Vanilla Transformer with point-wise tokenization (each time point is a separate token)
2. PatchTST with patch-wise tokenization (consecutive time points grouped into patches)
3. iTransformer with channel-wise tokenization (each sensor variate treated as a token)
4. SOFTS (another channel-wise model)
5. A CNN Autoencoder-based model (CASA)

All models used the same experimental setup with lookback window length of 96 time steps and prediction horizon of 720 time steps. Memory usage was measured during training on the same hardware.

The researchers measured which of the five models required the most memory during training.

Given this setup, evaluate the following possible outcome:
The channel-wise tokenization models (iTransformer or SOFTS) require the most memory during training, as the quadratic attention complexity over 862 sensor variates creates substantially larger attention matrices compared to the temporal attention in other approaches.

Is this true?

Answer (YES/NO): NO